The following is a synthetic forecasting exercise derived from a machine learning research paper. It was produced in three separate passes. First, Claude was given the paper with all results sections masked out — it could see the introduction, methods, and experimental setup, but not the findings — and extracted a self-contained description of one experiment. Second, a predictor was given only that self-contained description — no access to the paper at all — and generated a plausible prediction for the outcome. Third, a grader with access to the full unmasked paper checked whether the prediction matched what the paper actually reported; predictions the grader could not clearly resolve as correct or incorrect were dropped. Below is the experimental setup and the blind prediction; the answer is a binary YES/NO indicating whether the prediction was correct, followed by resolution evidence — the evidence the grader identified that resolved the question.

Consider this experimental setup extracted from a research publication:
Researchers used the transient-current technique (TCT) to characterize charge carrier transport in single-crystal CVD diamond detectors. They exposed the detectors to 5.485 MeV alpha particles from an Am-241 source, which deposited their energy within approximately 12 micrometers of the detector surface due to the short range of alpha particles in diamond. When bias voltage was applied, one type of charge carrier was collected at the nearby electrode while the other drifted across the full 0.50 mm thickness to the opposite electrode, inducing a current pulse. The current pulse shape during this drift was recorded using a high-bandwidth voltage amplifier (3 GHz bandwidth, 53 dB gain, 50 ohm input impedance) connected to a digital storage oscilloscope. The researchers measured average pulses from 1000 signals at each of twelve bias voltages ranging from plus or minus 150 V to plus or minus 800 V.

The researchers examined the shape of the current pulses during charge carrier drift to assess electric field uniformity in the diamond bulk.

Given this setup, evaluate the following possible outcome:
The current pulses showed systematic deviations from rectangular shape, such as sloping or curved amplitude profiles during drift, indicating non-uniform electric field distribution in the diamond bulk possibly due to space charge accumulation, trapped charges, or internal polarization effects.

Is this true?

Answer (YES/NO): NO